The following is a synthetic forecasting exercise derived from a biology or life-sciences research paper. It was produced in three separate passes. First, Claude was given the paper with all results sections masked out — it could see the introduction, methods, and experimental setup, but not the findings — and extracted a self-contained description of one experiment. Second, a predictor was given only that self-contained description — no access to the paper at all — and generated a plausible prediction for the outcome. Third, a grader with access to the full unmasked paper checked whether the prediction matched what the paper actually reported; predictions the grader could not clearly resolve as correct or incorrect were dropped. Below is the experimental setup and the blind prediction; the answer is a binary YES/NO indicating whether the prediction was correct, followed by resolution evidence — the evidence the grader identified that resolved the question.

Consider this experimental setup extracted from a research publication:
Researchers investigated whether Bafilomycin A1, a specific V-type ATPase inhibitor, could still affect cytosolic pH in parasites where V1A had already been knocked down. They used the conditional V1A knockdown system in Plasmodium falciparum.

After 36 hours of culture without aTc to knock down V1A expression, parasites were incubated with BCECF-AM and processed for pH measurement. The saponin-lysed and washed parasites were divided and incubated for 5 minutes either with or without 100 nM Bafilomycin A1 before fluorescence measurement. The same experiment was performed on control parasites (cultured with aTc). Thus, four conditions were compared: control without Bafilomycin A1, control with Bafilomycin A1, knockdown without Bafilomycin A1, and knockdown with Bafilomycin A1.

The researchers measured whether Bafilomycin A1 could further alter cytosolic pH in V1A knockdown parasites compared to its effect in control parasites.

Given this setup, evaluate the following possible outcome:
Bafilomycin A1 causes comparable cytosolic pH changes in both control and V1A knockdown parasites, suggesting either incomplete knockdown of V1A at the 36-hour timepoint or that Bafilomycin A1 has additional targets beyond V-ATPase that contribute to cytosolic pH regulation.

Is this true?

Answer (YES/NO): NO